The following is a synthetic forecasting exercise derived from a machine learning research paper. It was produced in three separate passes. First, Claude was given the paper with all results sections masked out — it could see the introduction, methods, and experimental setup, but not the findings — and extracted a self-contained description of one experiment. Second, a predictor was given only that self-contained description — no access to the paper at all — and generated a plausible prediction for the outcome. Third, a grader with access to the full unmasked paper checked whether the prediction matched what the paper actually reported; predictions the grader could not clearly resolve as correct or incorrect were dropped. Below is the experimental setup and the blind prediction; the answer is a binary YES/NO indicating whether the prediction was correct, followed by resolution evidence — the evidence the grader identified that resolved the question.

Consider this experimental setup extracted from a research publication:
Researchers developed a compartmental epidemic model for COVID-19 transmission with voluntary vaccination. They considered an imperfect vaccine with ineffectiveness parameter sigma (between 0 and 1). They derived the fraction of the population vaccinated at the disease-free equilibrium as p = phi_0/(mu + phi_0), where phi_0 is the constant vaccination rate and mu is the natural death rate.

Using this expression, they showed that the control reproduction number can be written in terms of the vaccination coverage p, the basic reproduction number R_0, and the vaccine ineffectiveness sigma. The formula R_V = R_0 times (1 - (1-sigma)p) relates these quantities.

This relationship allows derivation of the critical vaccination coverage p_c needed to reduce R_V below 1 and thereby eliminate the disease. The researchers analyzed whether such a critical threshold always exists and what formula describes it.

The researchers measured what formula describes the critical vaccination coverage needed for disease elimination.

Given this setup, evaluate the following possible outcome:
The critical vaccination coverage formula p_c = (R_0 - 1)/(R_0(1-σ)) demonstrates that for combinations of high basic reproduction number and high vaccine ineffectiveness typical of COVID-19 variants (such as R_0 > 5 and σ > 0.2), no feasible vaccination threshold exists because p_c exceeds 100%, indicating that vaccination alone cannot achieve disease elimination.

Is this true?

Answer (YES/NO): NO